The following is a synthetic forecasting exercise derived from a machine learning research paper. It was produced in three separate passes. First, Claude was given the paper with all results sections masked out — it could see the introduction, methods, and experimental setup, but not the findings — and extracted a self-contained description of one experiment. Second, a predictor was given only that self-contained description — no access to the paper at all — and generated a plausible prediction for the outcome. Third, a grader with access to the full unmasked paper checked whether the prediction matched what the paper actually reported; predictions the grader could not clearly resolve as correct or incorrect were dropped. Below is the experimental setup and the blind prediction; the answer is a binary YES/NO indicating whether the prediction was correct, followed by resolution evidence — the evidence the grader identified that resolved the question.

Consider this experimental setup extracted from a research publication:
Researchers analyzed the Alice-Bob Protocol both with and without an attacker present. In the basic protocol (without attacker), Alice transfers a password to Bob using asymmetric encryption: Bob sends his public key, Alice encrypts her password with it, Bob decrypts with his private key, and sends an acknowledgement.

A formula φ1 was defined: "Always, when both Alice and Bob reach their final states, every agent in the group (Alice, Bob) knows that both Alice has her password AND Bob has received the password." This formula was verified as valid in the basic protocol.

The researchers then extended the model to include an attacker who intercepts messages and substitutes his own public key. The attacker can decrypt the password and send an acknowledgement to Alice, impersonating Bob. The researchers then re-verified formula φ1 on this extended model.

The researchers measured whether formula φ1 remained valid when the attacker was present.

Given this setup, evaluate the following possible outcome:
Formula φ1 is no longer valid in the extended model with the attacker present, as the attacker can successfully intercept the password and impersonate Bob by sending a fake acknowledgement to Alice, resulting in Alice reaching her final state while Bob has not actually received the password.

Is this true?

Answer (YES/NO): YES